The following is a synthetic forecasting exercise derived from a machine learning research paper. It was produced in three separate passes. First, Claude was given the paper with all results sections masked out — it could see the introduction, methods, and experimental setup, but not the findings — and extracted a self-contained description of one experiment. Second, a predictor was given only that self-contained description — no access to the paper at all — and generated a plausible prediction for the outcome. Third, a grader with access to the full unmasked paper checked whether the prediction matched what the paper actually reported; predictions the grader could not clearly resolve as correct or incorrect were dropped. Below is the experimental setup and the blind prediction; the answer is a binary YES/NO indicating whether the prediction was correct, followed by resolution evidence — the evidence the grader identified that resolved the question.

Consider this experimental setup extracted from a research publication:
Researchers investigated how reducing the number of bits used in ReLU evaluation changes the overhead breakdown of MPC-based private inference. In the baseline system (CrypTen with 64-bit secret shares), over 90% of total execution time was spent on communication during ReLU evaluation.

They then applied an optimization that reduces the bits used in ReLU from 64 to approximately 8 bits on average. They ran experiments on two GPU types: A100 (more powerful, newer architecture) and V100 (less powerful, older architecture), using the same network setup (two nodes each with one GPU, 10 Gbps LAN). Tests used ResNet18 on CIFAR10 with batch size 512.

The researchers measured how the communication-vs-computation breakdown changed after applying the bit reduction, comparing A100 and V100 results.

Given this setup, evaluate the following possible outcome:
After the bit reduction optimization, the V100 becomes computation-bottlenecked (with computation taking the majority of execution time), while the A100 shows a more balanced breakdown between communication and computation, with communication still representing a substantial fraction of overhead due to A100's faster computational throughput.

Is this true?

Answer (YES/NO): NO